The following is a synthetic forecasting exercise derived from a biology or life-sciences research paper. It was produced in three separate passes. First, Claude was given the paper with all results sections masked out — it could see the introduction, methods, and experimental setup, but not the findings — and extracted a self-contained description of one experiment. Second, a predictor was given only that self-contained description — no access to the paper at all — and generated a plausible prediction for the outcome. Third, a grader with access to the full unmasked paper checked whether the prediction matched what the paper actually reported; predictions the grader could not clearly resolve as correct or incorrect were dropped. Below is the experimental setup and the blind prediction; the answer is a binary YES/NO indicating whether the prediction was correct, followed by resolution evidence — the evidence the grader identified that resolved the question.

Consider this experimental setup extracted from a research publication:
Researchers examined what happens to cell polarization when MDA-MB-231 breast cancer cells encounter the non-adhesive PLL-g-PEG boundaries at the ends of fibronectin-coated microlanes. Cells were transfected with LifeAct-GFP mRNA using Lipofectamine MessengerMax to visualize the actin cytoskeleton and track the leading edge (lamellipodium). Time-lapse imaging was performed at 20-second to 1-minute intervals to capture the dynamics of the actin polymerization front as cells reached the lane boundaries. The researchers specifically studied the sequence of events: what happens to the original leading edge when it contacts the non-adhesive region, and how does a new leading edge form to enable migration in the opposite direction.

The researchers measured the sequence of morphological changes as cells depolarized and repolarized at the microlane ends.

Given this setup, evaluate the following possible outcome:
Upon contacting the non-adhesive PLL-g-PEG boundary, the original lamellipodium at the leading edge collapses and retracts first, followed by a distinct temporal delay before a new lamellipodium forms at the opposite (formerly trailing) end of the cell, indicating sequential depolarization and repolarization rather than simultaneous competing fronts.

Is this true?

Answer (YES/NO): YES